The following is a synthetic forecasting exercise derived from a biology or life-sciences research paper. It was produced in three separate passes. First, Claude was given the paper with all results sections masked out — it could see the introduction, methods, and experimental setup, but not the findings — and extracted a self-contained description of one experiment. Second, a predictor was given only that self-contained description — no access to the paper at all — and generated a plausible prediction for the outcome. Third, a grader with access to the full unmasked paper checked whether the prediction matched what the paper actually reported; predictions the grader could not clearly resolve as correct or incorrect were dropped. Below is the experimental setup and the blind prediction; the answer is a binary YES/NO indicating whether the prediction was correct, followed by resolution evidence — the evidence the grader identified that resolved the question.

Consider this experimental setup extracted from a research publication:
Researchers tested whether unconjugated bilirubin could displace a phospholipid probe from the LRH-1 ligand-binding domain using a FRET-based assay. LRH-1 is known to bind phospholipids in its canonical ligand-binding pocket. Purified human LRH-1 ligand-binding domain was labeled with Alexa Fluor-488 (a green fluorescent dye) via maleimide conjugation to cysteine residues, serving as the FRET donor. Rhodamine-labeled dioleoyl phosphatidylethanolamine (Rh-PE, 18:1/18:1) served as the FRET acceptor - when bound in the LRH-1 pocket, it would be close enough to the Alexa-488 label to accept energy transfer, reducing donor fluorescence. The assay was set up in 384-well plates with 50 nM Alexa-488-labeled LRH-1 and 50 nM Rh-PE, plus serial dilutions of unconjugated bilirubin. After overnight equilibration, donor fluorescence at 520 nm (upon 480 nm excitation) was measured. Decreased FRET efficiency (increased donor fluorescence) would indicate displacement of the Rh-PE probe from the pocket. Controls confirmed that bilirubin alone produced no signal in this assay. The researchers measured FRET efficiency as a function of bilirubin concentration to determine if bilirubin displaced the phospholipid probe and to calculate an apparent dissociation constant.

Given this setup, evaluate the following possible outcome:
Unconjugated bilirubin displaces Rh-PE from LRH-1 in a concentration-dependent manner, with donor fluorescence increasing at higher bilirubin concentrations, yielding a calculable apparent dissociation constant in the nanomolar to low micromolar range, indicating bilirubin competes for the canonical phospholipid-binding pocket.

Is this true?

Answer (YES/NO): NO